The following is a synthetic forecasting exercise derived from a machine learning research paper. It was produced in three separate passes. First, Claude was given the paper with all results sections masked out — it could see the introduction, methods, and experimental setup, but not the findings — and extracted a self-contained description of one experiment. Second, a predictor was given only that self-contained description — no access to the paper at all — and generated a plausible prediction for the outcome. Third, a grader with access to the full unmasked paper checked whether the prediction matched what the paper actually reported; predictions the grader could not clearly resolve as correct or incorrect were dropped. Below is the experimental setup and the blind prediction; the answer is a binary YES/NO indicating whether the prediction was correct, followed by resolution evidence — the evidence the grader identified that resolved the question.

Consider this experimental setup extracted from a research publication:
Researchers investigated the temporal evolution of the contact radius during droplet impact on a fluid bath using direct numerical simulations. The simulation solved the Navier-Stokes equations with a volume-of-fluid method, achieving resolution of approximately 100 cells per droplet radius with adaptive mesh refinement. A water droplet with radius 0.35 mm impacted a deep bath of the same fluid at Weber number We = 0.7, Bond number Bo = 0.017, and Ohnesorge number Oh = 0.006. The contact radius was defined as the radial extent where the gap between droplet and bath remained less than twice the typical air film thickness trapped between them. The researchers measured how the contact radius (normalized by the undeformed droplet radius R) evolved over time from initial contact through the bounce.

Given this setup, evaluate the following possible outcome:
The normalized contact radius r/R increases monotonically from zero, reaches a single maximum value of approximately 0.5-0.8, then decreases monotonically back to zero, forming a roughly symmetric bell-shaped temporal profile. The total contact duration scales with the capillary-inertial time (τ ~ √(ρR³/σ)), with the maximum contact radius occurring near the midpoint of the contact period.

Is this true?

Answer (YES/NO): NO